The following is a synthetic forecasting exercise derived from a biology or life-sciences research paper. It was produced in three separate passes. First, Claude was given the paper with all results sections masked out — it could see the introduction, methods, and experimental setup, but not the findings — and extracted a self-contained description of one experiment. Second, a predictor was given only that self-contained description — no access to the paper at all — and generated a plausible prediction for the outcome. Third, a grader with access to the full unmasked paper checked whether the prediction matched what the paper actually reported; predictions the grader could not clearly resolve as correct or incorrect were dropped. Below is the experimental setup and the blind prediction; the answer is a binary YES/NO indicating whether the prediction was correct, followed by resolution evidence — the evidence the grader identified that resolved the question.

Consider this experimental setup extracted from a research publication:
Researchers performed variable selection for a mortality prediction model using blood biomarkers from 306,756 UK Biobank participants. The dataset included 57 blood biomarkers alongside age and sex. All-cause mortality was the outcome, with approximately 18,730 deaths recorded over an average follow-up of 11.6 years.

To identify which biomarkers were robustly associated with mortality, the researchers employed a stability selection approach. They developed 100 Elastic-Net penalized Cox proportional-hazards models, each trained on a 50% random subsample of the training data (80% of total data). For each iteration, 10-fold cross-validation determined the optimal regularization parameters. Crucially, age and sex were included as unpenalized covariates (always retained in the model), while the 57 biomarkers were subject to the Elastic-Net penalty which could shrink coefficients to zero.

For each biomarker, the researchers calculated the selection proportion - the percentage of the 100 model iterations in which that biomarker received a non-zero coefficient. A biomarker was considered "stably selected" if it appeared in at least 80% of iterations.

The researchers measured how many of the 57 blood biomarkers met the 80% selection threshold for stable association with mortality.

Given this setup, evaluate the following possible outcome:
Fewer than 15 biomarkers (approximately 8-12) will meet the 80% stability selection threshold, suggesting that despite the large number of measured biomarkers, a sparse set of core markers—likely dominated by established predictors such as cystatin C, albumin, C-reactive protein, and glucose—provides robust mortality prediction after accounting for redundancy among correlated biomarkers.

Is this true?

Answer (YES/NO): NO